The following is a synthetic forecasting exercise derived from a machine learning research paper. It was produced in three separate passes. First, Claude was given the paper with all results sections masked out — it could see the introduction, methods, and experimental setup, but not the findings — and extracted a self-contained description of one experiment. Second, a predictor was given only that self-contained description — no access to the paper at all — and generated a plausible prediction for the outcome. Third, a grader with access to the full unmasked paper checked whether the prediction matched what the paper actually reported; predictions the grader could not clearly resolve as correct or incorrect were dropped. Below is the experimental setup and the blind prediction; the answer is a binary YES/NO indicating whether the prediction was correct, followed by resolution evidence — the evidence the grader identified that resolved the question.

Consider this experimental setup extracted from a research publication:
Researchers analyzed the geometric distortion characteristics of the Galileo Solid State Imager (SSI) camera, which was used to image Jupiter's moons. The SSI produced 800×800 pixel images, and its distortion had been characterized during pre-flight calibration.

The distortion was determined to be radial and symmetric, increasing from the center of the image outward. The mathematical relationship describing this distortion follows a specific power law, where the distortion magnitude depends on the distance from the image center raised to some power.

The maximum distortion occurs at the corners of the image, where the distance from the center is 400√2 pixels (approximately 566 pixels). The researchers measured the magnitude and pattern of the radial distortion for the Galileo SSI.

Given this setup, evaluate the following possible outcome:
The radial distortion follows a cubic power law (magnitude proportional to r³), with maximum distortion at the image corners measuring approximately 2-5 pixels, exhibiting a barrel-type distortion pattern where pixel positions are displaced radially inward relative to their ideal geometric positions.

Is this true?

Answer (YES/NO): NO